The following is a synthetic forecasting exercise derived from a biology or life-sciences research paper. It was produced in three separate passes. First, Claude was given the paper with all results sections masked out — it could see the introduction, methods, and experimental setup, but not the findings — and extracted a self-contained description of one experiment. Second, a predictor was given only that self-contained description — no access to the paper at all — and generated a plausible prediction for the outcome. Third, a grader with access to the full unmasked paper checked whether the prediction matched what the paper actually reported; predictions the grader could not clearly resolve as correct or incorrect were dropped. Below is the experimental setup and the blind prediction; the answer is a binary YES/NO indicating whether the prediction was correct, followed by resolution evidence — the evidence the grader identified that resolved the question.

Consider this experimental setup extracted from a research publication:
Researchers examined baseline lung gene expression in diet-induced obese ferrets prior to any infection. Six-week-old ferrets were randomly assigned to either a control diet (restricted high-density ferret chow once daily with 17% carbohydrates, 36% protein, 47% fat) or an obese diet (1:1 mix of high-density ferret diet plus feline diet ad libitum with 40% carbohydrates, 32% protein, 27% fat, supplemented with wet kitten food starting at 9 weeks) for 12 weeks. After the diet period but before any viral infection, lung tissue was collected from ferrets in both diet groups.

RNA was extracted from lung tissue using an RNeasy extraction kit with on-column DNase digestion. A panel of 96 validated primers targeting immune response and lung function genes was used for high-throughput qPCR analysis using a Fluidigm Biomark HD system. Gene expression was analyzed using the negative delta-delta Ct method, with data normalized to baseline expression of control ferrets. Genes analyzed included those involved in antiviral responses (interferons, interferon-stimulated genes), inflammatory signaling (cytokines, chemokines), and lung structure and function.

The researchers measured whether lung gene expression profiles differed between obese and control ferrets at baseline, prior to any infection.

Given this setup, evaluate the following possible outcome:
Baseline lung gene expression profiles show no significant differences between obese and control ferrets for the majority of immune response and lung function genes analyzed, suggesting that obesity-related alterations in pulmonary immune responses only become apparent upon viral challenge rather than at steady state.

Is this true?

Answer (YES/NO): NO